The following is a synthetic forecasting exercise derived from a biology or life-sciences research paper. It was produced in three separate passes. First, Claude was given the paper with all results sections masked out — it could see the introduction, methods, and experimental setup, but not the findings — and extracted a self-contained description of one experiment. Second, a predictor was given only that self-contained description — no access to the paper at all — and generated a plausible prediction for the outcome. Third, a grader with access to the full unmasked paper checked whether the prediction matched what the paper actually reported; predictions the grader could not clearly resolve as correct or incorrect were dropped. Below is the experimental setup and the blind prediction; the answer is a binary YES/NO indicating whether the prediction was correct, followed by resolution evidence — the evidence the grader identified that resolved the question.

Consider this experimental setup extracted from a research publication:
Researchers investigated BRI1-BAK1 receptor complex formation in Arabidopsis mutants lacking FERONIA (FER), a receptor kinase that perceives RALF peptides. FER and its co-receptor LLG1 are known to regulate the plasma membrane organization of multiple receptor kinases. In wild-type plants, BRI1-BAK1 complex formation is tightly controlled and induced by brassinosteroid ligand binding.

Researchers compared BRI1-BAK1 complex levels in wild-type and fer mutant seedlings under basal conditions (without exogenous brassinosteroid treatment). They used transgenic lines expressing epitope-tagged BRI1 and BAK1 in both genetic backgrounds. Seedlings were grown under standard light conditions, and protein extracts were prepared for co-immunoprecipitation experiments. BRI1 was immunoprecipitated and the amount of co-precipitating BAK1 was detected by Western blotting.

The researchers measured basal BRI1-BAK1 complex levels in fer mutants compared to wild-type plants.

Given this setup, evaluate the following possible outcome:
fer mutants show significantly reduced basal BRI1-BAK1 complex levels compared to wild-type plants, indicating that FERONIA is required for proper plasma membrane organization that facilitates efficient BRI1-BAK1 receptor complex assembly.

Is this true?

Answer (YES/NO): NO